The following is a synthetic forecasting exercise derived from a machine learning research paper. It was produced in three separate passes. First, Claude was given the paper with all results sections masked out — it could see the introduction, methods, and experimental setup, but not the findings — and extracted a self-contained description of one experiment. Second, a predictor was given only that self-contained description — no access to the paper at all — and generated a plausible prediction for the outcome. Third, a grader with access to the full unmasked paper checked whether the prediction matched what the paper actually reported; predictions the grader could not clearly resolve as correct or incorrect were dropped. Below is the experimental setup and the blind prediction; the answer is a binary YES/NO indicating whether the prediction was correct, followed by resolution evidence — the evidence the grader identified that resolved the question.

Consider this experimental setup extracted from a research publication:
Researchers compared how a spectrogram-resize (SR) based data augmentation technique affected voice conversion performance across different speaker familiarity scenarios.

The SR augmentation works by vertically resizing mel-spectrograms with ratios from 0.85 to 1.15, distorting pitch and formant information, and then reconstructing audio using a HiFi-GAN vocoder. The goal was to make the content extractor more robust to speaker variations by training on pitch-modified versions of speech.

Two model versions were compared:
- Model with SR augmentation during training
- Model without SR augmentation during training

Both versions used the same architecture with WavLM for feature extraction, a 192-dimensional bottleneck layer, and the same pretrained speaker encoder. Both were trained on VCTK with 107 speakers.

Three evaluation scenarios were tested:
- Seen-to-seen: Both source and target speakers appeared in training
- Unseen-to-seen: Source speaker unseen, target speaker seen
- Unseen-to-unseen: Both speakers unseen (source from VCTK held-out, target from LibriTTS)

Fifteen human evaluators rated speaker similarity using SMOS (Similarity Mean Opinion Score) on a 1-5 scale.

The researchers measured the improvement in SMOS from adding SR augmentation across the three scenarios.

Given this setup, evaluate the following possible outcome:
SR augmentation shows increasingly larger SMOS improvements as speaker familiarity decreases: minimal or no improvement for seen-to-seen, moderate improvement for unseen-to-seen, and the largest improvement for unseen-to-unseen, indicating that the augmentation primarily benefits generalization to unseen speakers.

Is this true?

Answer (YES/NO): NO